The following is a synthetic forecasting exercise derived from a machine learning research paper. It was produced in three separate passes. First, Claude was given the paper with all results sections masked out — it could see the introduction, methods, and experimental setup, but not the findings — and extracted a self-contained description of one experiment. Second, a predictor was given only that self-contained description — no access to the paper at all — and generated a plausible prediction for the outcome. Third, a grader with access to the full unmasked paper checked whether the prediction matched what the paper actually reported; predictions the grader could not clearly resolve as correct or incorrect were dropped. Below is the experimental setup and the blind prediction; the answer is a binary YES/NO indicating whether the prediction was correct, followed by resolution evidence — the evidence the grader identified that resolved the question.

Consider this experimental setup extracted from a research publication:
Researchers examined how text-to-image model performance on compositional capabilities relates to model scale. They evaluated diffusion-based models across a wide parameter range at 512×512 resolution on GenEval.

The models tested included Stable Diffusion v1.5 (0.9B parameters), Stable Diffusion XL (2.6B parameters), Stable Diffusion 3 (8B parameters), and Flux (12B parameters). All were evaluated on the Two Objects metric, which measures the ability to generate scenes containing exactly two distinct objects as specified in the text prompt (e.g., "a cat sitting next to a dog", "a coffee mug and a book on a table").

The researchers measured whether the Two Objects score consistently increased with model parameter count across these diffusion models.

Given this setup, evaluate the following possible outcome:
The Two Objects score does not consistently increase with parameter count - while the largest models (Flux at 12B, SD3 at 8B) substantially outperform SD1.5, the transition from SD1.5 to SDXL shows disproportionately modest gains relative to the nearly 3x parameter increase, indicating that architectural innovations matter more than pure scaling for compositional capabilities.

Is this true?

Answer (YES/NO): NO